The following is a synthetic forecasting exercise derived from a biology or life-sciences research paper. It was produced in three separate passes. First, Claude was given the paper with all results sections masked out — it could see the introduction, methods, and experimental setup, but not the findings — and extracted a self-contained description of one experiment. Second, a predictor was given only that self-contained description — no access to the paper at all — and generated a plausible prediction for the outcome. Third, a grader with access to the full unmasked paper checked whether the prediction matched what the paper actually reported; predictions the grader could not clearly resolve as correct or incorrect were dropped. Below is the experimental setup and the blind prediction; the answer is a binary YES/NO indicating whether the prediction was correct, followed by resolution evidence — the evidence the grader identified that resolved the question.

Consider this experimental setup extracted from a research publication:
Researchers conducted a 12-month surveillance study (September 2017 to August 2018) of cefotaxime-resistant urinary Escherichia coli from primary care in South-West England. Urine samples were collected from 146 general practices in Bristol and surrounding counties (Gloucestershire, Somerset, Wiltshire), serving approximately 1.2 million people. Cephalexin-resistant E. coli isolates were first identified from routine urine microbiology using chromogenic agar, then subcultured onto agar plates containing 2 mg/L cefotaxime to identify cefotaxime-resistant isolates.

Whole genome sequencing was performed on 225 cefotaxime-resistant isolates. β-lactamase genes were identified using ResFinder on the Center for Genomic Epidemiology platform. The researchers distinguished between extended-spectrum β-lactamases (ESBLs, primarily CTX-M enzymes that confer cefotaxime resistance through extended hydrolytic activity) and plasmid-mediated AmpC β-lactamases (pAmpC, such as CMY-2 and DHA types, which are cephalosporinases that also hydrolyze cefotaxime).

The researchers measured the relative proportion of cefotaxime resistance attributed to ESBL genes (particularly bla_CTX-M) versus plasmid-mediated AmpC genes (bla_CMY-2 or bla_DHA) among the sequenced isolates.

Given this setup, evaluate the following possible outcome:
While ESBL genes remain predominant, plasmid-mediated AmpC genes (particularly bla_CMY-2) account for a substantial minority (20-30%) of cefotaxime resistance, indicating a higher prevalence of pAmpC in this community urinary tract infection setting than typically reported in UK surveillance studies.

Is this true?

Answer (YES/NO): NO